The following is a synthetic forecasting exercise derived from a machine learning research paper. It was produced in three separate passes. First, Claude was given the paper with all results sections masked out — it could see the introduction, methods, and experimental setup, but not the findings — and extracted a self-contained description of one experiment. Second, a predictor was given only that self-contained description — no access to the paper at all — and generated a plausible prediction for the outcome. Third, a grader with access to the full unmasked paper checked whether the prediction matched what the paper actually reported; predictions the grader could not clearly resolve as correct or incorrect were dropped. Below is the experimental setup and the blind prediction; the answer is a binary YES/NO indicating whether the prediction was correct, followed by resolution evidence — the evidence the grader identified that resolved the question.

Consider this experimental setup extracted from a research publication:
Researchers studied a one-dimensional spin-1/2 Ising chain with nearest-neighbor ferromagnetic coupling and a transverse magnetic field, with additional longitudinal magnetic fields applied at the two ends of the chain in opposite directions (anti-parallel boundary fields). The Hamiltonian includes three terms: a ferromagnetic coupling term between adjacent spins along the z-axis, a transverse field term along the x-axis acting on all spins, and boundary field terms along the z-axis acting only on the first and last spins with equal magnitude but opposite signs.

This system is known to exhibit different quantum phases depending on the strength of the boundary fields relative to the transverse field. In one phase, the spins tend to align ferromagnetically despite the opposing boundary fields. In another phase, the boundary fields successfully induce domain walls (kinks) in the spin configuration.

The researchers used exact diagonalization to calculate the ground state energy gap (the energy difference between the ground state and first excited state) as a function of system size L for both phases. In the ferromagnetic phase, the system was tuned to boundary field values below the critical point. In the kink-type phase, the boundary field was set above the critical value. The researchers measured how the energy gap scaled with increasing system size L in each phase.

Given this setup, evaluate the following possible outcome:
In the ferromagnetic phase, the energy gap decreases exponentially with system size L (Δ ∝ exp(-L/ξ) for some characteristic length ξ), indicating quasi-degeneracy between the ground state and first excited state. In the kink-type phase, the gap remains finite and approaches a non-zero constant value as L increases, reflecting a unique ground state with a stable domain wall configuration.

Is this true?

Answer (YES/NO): NO